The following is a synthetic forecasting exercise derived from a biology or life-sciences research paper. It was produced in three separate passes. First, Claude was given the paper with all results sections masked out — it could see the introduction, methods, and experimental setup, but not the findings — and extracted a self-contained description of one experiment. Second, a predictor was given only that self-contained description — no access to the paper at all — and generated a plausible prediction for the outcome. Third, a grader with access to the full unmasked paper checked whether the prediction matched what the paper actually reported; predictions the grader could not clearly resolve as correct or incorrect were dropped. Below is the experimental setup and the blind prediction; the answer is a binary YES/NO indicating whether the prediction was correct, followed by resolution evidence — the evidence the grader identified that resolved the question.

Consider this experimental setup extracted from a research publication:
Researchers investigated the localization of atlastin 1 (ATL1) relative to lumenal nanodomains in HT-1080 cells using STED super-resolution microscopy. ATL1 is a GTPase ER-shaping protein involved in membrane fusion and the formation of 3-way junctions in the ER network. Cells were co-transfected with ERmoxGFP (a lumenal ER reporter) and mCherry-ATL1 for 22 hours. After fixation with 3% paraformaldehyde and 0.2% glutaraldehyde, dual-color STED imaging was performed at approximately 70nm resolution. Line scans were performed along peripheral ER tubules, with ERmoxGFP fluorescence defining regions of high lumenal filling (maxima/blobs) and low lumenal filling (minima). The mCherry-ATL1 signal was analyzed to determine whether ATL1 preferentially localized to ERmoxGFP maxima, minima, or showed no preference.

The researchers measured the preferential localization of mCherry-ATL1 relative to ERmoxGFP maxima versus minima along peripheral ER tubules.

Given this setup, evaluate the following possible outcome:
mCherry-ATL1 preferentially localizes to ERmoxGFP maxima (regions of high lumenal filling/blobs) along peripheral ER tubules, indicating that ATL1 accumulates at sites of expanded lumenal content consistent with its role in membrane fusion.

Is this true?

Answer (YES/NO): NO